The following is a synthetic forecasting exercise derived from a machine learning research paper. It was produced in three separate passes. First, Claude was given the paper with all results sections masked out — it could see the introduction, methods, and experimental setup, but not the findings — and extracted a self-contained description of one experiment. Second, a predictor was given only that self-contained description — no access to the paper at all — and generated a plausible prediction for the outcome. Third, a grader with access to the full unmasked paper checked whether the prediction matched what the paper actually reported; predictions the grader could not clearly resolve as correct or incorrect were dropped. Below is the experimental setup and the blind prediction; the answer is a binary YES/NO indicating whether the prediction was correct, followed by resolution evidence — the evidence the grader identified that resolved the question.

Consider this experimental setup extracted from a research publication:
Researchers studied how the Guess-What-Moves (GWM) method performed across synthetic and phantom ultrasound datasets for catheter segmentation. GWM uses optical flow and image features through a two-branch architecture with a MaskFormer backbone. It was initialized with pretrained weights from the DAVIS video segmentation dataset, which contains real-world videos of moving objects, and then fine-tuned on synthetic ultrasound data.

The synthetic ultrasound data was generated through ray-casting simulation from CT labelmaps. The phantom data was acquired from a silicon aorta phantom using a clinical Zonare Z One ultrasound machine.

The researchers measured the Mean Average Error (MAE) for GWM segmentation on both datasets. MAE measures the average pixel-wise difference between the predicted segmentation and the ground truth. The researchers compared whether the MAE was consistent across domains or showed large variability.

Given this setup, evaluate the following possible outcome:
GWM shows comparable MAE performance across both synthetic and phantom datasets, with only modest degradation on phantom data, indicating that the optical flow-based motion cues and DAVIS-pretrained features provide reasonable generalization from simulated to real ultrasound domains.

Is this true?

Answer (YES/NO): NO